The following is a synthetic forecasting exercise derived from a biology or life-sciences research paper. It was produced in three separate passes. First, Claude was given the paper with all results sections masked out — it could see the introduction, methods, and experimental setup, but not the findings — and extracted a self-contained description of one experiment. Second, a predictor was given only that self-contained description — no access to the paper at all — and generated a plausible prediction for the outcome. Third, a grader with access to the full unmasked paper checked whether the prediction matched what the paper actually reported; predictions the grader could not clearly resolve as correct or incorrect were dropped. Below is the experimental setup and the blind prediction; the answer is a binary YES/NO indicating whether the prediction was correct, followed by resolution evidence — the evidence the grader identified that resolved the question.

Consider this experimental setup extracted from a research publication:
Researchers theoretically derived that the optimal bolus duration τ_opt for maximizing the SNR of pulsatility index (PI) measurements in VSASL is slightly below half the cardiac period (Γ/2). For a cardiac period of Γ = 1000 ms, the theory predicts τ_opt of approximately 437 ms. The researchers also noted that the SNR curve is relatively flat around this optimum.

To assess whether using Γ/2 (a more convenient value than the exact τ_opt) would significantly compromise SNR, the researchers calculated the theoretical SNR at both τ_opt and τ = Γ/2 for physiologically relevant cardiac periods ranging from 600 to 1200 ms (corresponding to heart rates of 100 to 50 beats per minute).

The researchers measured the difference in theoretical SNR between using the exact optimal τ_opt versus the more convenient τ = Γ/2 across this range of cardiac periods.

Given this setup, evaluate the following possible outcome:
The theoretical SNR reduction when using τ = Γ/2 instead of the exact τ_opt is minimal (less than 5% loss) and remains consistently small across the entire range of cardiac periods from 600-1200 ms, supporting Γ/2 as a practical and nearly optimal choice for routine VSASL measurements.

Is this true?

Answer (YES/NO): YES